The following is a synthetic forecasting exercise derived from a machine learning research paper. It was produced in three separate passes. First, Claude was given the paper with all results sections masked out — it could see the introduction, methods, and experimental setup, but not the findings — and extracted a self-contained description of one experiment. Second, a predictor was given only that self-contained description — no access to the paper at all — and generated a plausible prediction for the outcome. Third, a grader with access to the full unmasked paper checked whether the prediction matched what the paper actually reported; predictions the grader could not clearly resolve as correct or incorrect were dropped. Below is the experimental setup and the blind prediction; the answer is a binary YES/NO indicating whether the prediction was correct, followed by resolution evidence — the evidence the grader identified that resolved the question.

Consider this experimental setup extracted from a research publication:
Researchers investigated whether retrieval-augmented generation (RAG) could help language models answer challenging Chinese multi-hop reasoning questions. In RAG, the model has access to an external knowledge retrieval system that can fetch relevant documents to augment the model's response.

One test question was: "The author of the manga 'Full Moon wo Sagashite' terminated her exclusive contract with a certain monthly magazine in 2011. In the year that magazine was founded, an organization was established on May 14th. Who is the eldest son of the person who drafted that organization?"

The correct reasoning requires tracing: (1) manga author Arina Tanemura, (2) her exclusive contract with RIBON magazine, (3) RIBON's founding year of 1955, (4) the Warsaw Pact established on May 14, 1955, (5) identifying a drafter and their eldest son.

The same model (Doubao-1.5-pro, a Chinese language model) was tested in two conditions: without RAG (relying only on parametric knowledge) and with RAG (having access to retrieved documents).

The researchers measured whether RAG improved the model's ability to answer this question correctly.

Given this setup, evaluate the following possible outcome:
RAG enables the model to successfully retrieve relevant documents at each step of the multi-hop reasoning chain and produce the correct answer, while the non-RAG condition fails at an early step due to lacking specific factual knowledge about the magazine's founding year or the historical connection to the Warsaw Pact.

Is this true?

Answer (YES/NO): NO